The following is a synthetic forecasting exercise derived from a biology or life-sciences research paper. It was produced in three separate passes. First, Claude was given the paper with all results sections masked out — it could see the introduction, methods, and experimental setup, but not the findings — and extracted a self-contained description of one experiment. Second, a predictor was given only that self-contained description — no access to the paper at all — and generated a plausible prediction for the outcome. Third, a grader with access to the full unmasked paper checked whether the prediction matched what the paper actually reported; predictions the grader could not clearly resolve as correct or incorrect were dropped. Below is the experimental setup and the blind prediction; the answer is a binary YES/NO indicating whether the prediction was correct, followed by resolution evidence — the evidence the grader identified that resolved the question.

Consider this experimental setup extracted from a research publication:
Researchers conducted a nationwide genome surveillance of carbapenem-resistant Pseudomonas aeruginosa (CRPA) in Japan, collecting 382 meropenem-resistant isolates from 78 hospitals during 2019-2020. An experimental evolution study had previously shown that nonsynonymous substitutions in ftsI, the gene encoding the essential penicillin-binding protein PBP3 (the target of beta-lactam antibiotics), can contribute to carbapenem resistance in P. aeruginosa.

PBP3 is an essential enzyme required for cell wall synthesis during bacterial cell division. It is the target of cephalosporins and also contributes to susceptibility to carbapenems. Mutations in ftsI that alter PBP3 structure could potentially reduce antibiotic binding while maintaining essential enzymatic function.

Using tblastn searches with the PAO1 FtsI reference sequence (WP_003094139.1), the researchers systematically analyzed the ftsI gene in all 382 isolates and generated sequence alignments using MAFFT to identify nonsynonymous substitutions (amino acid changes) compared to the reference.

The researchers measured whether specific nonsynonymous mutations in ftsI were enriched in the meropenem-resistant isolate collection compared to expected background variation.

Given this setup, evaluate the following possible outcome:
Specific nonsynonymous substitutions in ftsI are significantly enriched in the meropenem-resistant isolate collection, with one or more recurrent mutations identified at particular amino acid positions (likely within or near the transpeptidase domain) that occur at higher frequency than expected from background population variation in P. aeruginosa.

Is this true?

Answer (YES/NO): YES